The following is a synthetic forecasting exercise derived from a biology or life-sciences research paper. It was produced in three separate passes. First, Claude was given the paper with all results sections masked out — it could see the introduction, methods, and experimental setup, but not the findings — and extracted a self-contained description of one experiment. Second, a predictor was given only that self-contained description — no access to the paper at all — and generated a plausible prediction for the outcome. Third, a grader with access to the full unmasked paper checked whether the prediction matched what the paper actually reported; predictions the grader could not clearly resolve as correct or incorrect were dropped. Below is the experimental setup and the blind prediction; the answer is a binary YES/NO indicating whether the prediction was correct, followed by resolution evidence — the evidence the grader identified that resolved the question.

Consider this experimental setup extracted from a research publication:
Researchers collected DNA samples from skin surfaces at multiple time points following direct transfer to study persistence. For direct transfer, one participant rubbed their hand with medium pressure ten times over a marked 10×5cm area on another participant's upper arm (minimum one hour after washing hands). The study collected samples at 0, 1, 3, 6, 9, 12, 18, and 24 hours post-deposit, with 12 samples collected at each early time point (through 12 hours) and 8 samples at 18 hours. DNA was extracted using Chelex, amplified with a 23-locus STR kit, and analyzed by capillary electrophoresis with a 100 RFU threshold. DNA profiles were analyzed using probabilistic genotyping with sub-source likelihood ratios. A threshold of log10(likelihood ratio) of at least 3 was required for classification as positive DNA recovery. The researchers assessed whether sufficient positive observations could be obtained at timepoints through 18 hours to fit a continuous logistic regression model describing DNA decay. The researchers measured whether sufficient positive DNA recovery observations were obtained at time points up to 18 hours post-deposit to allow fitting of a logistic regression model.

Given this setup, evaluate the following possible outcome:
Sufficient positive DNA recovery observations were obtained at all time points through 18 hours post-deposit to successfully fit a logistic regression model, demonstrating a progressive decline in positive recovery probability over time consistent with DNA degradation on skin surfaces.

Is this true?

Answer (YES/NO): YES